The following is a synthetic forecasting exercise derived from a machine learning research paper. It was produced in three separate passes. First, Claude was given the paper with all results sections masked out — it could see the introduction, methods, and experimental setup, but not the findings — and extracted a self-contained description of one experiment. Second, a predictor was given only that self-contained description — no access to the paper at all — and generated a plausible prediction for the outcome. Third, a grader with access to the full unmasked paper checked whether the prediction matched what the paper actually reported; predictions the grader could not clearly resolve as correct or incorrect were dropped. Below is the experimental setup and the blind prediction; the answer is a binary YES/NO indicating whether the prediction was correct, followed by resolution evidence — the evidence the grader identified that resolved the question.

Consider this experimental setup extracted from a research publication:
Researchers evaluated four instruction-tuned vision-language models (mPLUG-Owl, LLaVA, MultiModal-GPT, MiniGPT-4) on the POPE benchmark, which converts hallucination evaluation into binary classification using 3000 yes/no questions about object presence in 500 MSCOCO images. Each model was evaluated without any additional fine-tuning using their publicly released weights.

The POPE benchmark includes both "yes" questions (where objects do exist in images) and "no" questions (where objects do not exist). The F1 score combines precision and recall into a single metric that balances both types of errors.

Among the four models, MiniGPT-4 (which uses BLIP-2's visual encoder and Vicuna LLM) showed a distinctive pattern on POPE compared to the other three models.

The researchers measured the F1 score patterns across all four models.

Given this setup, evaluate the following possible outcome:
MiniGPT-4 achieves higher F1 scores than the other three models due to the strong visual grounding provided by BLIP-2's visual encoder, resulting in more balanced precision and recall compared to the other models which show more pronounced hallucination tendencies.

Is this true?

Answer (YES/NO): NO